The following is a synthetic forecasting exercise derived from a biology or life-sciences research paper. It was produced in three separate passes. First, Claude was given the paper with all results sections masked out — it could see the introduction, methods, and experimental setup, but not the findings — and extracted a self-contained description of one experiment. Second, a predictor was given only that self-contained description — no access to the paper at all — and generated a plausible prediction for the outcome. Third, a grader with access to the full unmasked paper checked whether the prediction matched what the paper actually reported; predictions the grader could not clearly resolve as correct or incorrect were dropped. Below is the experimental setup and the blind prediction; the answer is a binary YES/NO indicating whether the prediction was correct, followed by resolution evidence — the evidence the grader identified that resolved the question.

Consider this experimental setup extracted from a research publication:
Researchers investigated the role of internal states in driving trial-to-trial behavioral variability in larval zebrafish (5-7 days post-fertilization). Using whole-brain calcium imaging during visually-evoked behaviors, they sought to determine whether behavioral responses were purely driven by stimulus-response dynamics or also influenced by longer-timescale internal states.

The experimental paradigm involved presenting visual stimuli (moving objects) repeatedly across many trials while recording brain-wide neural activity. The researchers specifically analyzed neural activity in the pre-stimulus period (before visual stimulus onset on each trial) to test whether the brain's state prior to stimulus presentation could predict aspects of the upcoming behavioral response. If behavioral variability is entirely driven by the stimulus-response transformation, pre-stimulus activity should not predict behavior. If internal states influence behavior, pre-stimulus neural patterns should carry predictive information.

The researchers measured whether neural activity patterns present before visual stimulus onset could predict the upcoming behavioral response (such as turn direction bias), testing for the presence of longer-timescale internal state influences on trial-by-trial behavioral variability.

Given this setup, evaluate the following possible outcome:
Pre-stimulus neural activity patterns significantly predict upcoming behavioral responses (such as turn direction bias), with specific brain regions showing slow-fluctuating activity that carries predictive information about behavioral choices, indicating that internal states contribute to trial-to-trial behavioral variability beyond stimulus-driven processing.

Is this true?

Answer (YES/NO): NO